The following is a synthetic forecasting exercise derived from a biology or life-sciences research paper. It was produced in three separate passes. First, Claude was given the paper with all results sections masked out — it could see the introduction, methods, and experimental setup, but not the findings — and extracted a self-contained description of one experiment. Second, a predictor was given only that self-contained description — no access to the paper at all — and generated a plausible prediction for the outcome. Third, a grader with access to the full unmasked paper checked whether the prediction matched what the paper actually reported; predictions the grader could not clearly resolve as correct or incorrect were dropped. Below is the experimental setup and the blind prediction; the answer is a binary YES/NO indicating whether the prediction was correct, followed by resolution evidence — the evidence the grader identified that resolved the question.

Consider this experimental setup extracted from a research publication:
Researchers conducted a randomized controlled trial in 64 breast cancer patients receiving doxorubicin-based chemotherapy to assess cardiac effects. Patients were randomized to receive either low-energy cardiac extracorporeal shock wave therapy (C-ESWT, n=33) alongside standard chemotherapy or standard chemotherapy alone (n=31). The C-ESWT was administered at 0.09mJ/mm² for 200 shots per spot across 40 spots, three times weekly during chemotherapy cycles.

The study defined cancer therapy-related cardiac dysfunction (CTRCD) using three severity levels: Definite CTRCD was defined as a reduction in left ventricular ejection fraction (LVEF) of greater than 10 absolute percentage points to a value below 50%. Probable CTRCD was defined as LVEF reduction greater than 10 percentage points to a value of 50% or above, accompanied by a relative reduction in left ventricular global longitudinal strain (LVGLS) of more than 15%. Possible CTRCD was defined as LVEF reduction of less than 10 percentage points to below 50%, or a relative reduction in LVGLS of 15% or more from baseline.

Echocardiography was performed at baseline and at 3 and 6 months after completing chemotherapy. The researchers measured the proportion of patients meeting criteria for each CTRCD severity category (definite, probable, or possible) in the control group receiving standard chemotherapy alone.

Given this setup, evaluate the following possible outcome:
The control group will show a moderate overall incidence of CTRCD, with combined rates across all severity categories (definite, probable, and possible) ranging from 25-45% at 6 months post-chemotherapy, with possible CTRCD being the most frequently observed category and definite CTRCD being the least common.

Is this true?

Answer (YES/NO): YES